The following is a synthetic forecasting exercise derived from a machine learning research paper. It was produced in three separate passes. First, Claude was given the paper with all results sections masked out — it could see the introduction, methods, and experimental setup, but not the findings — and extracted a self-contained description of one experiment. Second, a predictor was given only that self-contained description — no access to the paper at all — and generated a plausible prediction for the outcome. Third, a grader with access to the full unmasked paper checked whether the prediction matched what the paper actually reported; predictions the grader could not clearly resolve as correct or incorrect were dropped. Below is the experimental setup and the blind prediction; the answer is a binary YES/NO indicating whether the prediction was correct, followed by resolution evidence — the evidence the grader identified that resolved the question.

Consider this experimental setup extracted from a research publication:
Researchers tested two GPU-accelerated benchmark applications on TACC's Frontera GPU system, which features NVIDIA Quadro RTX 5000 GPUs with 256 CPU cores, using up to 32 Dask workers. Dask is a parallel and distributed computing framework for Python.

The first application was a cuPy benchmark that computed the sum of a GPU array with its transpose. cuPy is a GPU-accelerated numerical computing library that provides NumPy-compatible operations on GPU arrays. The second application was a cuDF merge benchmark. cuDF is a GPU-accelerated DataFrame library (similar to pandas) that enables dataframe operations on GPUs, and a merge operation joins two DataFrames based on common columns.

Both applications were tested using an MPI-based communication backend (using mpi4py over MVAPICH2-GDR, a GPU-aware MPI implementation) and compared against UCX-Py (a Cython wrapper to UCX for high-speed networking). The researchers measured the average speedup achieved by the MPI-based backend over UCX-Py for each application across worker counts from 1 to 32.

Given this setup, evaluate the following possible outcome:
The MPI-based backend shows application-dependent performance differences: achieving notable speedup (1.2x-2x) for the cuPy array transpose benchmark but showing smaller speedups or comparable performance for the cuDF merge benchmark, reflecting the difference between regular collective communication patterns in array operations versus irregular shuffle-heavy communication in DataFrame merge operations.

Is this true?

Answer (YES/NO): NO